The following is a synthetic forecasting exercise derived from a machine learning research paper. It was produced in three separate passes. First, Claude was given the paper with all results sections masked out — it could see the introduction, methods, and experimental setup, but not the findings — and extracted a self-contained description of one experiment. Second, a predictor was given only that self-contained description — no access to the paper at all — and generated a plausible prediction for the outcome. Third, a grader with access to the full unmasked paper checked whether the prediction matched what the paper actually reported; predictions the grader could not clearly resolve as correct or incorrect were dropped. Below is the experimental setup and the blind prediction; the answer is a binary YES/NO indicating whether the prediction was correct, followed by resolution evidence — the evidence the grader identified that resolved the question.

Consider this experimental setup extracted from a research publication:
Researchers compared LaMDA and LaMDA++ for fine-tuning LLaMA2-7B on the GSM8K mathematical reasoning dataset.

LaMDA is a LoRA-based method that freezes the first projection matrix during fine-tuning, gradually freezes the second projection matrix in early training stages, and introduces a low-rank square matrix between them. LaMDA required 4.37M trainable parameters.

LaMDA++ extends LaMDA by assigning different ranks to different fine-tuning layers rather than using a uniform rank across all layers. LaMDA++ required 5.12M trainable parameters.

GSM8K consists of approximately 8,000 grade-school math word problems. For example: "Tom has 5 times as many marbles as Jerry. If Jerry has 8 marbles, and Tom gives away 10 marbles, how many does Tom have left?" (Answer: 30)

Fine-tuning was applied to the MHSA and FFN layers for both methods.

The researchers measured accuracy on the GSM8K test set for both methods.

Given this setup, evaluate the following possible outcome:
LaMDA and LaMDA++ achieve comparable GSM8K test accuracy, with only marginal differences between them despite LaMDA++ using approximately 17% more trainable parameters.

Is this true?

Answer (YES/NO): YES